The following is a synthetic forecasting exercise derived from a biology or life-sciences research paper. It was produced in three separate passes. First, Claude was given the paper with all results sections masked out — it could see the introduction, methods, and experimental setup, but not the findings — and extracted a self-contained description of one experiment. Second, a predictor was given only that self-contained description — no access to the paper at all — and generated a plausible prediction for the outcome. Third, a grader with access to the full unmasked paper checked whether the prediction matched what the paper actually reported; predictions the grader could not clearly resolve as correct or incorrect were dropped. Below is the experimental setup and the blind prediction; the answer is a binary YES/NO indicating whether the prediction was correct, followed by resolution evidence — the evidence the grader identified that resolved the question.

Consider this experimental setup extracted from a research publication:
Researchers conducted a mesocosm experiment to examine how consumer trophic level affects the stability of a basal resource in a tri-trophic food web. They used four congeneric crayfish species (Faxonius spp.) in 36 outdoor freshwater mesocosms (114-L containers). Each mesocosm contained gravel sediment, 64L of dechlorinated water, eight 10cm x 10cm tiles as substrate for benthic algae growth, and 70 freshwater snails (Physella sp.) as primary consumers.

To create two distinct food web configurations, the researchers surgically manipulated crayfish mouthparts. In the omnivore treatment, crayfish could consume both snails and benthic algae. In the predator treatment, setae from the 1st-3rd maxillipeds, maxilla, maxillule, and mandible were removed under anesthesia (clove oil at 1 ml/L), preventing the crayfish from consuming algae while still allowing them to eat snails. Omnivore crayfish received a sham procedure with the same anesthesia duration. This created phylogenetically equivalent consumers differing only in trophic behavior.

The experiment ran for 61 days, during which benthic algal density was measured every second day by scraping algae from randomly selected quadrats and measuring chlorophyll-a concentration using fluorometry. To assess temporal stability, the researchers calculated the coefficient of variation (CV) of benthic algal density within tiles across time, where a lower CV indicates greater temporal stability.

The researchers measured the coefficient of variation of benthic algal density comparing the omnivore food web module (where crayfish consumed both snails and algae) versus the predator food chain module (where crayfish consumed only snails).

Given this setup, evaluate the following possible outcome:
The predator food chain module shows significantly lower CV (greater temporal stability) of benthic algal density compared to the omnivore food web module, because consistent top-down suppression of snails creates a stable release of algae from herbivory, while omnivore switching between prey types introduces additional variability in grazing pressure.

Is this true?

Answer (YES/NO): NO